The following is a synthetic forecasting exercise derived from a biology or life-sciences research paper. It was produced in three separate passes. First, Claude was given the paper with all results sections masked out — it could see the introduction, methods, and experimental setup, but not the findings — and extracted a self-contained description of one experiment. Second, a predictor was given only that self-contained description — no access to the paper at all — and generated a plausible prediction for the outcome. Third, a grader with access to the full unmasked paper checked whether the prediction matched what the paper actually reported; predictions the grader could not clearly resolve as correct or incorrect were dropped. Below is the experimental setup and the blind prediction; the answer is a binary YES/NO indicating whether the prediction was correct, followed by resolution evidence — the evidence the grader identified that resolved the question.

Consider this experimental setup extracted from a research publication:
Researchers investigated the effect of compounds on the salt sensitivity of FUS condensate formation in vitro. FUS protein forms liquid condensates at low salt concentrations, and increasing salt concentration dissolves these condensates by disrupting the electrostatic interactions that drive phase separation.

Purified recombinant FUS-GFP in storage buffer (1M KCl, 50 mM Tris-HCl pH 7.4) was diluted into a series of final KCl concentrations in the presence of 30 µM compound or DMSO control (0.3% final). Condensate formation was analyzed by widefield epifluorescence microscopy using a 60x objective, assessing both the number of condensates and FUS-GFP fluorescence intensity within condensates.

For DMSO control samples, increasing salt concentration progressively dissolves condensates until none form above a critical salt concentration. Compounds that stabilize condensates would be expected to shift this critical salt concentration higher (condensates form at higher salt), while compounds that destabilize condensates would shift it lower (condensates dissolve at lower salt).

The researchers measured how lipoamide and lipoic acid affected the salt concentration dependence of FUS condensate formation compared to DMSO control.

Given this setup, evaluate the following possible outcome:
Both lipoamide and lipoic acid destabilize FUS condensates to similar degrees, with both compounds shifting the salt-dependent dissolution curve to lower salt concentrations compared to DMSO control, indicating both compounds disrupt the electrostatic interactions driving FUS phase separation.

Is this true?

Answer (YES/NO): NO